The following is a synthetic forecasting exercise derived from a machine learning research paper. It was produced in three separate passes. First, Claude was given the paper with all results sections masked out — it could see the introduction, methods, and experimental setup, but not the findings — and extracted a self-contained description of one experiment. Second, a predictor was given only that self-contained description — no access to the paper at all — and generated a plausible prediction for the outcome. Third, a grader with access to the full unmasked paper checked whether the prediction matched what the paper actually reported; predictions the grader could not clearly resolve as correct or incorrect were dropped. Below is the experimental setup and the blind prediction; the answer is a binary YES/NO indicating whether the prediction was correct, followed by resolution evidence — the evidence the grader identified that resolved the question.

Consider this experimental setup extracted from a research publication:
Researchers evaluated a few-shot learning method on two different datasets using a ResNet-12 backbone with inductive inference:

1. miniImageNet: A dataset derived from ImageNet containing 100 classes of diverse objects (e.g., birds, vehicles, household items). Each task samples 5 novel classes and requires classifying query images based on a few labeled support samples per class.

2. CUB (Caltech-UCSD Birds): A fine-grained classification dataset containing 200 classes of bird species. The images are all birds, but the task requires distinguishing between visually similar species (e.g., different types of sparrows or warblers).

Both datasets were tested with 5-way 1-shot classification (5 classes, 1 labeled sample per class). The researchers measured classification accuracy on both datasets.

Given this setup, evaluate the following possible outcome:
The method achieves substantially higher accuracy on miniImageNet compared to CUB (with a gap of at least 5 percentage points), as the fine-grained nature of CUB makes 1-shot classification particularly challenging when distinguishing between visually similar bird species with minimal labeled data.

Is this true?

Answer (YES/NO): NO